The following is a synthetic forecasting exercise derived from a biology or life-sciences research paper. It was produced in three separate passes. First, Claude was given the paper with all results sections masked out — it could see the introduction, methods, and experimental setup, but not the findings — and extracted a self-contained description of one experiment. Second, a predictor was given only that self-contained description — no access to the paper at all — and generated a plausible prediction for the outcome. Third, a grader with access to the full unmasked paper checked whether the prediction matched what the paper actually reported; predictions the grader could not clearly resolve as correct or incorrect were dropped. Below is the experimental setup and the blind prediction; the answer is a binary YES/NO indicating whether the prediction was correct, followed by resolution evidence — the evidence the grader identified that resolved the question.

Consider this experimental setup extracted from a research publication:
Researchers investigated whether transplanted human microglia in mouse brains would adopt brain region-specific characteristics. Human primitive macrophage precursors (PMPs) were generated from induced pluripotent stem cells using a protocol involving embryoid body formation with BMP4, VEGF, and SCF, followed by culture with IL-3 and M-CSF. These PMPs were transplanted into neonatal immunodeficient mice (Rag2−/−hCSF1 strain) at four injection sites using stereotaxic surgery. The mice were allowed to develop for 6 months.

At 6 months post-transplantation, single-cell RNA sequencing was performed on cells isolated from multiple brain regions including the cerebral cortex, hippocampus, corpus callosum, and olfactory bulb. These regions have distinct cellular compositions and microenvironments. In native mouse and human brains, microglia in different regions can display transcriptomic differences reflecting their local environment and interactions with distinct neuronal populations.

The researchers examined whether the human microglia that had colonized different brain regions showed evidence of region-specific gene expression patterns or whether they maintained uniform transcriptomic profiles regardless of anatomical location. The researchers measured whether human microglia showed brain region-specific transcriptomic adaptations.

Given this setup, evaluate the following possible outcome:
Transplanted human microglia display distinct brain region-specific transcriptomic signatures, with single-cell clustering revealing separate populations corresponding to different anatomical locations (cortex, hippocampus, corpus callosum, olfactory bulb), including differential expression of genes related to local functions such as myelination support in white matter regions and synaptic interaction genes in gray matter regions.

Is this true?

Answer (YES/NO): NO